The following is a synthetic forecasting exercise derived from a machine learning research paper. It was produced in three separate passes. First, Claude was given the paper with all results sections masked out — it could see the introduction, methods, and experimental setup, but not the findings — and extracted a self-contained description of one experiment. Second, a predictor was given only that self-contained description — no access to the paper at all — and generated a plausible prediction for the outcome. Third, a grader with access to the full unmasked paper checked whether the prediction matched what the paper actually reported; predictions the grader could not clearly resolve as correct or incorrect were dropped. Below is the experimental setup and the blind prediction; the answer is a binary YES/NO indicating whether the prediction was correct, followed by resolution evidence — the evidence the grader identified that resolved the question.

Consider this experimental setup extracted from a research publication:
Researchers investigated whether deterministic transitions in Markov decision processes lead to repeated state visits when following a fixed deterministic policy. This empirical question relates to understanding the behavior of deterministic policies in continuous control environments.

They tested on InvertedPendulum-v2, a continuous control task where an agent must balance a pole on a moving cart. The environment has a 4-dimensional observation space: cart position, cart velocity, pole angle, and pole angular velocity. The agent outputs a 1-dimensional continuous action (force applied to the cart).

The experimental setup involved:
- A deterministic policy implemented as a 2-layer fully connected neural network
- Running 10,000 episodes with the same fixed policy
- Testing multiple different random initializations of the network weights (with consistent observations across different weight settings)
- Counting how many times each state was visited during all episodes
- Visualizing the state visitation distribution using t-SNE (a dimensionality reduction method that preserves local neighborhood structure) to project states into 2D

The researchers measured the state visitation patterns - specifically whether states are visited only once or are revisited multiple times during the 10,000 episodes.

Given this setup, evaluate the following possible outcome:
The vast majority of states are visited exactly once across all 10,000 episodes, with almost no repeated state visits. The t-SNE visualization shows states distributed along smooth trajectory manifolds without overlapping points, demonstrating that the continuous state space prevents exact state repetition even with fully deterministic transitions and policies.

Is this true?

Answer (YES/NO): NO